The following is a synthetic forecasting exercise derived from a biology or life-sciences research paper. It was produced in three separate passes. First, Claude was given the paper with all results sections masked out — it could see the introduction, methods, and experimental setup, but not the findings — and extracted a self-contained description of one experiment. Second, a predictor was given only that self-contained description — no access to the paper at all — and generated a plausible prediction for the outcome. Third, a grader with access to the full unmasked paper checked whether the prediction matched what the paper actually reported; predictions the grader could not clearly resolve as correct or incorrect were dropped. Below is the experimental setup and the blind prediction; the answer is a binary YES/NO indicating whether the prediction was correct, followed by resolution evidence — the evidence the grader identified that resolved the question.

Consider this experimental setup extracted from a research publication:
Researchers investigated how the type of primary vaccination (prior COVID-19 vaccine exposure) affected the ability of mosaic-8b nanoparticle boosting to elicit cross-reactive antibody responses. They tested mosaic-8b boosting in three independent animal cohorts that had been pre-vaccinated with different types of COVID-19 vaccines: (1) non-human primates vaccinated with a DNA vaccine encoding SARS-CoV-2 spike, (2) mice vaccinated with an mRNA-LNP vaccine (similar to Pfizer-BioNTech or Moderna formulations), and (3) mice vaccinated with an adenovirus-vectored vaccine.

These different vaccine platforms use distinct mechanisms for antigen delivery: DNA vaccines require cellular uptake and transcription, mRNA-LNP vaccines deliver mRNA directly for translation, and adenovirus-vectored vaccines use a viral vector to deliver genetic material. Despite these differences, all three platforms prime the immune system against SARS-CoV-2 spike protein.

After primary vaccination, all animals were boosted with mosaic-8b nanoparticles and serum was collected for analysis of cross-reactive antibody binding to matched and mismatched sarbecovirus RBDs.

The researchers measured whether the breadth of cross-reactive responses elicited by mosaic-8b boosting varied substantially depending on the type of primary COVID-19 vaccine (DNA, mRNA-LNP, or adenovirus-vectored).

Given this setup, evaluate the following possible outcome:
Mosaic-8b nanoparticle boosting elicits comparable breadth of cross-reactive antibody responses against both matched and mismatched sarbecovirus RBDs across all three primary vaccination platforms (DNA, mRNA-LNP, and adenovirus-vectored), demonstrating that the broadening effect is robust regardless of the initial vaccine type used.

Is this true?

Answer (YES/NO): YES